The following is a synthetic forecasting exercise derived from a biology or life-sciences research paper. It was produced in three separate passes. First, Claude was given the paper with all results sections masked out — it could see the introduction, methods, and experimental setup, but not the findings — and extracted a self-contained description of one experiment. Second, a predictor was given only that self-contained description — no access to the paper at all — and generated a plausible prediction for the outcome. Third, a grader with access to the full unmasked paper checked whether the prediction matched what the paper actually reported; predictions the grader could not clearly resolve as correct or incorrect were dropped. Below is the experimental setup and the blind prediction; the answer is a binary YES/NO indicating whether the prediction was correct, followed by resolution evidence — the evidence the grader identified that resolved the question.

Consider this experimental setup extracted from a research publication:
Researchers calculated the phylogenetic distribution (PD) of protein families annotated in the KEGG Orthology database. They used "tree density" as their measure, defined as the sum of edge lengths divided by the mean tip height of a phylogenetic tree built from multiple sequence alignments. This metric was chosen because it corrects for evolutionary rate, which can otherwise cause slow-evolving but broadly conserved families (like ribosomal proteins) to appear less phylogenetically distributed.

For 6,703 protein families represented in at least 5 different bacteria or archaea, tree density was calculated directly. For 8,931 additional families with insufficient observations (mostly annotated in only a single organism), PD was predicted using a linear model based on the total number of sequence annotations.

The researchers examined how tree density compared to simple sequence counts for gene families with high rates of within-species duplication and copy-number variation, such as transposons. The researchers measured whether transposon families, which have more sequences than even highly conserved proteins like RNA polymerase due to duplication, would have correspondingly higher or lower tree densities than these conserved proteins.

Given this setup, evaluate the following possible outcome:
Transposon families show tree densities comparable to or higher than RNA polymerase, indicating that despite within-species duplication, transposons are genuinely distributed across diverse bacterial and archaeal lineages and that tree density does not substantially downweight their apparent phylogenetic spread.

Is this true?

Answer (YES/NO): NO